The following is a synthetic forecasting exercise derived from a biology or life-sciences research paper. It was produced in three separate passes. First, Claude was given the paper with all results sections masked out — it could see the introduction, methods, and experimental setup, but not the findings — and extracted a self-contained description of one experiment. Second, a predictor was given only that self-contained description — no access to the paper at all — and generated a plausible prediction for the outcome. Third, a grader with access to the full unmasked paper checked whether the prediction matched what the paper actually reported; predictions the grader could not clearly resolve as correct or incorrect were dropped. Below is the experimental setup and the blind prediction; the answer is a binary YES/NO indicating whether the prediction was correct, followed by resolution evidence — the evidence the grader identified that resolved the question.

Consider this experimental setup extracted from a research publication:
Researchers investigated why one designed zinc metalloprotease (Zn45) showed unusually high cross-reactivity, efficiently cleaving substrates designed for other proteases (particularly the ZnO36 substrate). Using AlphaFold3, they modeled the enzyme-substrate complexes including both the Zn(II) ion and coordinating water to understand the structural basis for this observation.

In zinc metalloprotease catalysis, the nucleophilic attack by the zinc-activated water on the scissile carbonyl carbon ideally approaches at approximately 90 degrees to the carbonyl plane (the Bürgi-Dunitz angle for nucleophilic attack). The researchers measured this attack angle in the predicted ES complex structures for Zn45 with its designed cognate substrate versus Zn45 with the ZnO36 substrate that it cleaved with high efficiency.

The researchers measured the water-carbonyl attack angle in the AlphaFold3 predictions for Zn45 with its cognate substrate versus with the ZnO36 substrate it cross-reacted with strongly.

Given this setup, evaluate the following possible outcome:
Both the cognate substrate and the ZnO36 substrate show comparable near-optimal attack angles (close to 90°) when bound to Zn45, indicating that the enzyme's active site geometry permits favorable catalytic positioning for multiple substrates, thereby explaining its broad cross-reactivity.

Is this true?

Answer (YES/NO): NO